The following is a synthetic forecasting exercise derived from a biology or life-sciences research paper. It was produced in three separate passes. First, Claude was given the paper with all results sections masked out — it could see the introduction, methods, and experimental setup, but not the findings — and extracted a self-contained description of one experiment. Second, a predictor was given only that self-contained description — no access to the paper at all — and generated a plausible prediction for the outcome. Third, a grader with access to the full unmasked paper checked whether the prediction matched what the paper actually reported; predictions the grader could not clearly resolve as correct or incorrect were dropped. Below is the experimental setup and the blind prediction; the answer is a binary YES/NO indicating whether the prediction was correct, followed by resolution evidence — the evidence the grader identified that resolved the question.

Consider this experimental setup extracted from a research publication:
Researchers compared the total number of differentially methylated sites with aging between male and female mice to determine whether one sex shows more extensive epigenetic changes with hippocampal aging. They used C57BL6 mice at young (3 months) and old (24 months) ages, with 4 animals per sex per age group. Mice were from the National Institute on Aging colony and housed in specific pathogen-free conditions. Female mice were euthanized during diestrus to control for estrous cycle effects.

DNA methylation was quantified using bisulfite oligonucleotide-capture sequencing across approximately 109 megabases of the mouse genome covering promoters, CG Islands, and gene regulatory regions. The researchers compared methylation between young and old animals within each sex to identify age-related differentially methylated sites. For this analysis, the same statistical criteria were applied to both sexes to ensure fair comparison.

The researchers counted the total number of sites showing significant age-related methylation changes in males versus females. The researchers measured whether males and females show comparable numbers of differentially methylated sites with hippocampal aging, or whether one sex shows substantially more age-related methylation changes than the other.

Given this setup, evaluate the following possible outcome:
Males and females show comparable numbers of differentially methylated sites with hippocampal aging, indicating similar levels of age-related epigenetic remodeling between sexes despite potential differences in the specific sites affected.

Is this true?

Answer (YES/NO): YES